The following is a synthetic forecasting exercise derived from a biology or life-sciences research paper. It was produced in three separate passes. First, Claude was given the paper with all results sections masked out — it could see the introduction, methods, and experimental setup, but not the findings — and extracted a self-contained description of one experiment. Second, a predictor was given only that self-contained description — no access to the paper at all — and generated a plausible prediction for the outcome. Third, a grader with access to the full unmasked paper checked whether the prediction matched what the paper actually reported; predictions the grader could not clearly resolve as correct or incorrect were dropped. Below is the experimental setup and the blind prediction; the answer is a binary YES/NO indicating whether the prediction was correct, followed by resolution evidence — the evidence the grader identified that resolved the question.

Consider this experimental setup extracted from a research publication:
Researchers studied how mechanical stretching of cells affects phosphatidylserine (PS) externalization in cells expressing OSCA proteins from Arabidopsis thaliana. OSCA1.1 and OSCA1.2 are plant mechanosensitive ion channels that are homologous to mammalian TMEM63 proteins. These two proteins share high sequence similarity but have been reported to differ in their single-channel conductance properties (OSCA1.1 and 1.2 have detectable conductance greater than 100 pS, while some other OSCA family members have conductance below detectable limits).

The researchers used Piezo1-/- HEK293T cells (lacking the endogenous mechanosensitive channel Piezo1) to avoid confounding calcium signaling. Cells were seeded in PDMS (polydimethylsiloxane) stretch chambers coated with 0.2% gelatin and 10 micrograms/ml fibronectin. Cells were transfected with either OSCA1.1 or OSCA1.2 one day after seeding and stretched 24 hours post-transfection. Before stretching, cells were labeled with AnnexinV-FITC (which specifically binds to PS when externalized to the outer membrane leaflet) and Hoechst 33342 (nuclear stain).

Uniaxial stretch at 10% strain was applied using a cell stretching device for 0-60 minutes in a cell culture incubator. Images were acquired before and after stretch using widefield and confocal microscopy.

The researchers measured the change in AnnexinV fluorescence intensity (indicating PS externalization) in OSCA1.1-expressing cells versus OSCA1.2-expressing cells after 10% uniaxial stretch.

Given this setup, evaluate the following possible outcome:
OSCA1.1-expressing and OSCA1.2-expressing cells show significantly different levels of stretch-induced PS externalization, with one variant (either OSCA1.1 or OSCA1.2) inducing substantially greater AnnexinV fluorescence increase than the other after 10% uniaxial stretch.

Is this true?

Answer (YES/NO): NO